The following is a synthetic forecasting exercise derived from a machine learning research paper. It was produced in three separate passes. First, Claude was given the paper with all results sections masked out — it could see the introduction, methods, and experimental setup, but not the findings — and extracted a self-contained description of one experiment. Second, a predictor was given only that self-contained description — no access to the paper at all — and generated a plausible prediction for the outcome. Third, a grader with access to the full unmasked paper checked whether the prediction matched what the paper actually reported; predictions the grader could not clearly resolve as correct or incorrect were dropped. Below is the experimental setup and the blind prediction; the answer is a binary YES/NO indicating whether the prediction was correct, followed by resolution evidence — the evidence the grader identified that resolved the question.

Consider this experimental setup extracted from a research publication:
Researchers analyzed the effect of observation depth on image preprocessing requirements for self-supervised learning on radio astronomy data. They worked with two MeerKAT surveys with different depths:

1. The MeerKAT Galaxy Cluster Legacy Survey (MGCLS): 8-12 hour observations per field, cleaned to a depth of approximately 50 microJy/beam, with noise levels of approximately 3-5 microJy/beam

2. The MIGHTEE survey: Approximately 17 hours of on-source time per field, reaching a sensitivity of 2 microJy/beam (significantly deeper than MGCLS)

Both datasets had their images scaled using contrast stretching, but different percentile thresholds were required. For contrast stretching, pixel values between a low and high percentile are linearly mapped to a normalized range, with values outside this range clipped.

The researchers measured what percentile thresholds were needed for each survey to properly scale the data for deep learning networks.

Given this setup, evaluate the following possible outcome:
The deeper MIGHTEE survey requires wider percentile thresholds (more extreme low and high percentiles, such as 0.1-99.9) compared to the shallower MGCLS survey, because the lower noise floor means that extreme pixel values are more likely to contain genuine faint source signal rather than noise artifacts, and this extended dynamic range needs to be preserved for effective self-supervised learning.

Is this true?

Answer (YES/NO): NO